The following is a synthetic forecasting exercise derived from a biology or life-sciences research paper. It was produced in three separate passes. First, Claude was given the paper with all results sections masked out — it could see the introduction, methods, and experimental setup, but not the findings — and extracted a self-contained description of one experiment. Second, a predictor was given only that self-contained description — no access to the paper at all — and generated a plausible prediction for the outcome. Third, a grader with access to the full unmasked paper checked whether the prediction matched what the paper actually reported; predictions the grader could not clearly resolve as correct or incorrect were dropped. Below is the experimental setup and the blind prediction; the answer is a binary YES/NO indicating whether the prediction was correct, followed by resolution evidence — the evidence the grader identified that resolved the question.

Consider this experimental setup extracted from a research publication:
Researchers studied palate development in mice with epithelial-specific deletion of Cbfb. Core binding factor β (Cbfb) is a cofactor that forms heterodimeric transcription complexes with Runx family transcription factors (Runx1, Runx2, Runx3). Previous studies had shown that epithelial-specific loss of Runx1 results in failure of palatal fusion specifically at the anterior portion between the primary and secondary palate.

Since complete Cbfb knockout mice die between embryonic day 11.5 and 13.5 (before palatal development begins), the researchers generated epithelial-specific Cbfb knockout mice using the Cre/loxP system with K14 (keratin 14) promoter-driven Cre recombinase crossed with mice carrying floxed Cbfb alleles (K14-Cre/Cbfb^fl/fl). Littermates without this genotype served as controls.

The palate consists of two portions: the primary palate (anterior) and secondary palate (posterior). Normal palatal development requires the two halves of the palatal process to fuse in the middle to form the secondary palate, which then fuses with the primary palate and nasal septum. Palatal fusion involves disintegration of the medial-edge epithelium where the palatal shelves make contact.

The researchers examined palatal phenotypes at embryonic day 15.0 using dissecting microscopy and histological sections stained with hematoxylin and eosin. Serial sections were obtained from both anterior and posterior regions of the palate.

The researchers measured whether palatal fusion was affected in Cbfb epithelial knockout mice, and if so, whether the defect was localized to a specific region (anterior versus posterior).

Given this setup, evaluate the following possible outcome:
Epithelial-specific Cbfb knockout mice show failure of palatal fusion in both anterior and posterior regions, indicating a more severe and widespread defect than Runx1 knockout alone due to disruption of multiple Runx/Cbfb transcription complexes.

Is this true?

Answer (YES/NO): NO